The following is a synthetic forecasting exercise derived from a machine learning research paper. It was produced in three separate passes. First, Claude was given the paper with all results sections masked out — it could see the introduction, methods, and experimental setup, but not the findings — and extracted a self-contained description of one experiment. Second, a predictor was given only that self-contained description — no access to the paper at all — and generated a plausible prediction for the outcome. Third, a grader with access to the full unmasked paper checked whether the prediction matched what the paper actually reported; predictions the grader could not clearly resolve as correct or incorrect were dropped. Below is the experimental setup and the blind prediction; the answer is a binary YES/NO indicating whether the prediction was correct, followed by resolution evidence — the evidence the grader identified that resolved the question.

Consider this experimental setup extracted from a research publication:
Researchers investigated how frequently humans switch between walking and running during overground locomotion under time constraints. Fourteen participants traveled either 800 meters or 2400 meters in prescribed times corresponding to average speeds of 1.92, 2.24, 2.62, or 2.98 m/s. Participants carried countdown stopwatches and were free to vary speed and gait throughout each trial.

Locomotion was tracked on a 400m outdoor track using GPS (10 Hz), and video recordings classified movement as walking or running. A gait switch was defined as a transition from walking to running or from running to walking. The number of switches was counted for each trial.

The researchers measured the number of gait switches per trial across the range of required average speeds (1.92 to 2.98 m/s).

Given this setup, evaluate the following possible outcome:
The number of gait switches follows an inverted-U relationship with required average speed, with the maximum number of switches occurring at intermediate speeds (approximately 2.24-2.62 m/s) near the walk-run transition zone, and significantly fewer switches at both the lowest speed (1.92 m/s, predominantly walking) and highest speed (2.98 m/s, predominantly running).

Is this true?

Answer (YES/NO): NO